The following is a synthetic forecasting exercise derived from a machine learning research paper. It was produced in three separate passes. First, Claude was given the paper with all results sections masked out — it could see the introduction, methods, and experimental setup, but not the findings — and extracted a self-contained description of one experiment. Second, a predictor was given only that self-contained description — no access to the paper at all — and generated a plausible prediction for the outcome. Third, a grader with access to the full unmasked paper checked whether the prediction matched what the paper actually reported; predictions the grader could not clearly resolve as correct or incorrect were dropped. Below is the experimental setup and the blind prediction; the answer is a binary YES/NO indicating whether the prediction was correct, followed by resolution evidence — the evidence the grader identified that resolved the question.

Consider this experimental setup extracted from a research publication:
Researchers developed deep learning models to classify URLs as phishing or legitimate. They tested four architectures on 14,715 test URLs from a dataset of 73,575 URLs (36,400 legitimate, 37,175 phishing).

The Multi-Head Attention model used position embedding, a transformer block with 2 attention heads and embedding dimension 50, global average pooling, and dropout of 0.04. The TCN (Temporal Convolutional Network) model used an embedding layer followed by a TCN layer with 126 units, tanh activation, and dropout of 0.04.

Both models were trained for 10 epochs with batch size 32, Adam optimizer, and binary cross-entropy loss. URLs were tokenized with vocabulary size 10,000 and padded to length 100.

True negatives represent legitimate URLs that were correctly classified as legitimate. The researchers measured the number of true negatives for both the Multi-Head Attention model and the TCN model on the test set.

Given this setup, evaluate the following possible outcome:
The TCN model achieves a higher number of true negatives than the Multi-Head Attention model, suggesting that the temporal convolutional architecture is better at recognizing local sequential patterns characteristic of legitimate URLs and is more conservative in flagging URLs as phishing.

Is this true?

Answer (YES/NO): NO